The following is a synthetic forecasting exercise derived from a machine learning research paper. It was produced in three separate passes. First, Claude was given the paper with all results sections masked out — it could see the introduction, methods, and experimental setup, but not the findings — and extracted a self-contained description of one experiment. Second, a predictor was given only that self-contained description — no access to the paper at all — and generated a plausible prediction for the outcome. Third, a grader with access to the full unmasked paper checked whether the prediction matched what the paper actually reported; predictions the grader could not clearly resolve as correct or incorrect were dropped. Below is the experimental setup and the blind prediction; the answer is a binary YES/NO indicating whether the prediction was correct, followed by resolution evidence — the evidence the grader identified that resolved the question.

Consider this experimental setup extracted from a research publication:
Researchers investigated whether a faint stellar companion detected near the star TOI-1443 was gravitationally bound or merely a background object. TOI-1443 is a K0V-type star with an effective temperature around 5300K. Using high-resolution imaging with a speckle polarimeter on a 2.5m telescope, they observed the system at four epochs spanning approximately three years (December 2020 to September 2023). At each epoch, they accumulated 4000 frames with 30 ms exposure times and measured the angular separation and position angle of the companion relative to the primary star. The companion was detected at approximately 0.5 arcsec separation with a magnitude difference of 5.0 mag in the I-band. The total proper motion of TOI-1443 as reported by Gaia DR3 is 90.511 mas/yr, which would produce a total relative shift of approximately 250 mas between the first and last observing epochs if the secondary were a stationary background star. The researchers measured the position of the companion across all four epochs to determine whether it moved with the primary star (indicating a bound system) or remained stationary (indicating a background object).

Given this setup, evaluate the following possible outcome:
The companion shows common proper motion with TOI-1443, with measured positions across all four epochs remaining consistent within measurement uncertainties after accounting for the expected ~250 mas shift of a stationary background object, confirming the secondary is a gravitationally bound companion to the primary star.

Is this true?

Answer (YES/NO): YES